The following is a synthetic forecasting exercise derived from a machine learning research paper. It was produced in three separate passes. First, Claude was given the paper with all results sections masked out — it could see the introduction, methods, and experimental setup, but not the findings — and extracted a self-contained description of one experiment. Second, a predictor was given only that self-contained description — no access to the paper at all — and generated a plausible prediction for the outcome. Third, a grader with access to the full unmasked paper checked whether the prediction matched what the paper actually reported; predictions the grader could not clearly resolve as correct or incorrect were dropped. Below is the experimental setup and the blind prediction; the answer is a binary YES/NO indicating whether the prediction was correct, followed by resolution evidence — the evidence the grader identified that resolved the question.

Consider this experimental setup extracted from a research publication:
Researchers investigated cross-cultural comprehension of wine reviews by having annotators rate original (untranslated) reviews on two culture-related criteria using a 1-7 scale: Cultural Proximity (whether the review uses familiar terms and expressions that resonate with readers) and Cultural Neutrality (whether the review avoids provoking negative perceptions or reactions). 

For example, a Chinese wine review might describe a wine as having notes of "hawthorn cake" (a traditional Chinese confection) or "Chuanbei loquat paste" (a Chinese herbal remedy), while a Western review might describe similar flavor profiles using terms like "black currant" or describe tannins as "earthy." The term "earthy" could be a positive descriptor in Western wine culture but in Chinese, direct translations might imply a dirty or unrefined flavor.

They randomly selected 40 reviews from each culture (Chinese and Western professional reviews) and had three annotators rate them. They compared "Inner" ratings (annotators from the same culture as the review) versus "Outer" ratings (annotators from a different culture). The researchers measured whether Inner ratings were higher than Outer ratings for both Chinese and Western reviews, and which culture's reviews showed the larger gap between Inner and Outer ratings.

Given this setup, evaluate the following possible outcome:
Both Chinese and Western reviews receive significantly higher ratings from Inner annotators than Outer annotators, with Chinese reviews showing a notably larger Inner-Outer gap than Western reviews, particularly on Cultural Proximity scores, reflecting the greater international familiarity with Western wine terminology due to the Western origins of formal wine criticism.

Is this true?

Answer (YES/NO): NO